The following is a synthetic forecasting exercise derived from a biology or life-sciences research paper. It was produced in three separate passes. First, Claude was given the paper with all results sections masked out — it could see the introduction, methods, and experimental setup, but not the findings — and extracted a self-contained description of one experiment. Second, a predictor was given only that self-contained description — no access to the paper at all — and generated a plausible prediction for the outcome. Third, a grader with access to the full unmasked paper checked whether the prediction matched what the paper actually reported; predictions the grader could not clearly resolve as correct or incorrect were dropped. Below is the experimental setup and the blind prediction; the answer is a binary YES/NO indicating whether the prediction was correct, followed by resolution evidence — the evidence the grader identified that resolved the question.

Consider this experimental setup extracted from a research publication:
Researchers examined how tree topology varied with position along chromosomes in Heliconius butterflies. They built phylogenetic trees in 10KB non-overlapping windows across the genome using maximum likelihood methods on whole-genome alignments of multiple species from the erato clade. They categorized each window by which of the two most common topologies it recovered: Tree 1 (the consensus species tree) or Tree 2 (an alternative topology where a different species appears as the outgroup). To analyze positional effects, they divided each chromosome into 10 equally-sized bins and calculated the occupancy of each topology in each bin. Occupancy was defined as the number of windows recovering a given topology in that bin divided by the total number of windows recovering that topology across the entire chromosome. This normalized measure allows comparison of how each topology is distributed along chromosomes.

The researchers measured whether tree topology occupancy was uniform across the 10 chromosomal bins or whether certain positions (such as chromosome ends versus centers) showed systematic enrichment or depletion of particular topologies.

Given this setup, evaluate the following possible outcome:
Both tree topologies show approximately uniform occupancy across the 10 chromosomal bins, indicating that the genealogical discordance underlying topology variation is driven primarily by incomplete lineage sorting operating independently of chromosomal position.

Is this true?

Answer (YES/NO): NO